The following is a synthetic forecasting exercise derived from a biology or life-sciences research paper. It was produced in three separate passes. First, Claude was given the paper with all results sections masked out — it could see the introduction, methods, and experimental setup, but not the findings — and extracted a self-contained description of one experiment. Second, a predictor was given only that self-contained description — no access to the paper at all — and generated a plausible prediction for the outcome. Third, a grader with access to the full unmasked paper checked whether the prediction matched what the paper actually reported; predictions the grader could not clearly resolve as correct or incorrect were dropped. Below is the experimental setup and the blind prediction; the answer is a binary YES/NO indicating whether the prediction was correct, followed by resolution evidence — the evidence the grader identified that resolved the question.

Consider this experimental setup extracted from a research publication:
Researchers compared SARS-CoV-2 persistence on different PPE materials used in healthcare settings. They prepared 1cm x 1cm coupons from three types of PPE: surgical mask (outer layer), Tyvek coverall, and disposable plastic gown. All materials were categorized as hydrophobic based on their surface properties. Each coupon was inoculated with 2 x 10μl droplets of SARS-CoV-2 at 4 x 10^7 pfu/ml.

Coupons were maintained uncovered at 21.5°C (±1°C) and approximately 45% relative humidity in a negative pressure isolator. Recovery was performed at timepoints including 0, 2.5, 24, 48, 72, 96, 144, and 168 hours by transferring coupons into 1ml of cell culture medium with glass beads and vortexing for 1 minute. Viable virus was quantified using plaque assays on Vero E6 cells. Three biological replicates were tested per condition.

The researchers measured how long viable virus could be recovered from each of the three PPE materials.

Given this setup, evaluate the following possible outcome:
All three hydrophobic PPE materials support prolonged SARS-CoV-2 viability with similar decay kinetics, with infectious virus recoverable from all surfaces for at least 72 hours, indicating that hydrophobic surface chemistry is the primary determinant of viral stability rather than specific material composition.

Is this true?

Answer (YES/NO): YES